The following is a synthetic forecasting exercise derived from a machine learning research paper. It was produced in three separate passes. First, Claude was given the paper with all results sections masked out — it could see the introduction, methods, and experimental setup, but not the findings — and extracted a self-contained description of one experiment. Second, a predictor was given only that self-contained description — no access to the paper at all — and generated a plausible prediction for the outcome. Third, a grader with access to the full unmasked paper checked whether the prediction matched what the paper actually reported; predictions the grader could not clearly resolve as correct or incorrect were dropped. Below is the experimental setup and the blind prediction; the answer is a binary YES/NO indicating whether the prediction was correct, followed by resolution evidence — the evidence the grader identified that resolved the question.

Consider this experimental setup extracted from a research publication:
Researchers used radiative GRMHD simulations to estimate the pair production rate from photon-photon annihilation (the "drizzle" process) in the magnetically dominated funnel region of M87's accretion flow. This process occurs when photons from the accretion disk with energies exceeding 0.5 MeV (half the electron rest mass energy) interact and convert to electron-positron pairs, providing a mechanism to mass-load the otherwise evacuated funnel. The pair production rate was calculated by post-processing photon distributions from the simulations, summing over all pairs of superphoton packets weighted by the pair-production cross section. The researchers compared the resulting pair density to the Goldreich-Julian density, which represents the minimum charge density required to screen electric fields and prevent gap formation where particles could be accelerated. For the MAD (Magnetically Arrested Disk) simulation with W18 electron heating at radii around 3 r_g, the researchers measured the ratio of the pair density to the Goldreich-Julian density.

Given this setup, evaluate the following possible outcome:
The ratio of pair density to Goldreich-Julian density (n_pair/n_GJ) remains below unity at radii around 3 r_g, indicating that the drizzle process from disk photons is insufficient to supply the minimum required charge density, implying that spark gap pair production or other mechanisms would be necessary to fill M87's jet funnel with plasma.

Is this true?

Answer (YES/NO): NO